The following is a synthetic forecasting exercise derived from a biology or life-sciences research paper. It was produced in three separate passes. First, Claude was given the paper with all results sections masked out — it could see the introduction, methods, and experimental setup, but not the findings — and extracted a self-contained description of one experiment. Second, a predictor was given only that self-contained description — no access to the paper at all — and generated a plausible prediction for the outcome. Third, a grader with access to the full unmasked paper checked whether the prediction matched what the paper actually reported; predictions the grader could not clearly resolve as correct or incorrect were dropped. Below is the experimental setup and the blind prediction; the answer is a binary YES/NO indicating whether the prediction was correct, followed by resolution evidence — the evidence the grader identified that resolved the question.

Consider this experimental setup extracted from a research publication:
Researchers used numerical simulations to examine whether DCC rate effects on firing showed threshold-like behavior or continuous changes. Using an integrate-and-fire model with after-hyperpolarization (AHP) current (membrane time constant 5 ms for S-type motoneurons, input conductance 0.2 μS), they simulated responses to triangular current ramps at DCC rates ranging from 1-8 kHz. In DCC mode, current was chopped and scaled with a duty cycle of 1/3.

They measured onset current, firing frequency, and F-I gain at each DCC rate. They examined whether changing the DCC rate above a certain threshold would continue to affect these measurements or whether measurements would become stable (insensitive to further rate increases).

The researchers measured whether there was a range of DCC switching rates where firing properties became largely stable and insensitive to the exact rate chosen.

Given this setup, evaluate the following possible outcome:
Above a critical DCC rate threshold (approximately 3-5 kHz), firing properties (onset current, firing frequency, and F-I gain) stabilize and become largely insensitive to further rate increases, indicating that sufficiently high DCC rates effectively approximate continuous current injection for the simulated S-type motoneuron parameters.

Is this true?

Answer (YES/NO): YES